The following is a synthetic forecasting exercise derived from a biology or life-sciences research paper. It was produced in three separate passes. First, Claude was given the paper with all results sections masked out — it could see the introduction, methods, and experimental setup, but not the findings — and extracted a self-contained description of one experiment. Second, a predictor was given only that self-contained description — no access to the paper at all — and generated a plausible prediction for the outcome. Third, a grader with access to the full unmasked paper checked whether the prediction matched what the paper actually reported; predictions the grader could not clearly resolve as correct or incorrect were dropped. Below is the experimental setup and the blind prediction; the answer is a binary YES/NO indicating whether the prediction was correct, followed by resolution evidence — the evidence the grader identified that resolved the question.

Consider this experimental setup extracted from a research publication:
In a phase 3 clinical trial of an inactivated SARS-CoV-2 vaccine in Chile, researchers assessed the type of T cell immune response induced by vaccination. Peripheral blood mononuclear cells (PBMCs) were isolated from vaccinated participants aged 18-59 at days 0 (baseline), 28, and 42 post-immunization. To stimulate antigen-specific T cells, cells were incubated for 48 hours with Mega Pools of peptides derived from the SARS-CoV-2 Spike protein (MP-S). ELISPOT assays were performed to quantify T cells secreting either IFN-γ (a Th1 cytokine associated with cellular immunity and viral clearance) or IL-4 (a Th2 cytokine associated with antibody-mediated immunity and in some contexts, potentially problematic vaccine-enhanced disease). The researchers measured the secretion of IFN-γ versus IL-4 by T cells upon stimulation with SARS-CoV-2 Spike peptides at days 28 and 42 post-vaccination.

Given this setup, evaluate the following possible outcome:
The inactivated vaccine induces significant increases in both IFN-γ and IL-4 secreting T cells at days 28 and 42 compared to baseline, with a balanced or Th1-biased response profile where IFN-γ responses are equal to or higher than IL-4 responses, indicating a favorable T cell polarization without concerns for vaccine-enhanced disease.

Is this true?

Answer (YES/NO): NO